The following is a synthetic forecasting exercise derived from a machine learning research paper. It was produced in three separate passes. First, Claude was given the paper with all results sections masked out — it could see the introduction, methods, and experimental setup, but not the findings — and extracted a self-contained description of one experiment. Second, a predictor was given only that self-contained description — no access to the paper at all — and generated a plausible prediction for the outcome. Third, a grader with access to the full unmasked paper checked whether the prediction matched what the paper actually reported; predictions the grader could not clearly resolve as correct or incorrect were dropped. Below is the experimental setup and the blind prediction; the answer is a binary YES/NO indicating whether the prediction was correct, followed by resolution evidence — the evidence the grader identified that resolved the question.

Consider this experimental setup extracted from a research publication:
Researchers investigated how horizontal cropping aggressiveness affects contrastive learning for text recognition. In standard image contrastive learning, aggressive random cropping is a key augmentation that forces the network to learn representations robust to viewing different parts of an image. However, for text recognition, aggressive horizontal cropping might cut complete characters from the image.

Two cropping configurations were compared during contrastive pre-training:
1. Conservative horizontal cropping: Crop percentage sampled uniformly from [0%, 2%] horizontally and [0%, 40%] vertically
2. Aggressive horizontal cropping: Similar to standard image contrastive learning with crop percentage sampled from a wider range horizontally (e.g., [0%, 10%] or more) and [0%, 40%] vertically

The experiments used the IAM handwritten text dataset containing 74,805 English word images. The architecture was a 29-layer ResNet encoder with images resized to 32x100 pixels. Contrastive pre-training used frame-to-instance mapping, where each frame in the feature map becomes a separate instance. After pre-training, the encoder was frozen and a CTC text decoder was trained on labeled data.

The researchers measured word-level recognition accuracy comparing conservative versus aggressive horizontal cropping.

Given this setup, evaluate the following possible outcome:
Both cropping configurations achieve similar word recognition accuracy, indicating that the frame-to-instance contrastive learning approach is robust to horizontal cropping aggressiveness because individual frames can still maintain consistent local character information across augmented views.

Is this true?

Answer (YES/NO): NO